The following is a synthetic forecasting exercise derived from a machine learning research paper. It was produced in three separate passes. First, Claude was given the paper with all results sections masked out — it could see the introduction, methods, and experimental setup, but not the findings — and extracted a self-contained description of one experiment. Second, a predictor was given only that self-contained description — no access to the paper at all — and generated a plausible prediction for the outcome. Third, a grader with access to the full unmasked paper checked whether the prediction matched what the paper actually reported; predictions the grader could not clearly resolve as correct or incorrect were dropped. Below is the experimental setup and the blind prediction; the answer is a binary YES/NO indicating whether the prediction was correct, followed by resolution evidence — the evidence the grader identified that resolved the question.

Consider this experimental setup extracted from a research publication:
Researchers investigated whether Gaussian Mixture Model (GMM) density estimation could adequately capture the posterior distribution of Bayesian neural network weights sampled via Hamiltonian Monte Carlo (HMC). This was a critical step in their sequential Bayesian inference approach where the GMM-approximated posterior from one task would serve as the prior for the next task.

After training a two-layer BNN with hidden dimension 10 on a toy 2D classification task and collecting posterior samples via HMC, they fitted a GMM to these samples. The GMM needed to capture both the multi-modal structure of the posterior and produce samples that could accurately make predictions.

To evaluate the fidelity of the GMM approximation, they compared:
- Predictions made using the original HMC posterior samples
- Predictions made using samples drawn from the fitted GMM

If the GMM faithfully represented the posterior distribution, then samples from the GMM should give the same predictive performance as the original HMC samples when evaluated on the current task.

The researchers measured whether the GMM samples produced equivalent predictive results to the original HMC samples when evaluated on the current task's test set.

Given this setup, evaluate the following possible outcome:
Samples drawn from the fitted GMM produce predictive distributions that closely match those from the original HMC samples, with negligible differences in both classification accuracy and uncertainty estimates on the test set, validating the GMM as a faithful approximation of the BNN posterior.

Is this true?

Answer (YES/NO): NO